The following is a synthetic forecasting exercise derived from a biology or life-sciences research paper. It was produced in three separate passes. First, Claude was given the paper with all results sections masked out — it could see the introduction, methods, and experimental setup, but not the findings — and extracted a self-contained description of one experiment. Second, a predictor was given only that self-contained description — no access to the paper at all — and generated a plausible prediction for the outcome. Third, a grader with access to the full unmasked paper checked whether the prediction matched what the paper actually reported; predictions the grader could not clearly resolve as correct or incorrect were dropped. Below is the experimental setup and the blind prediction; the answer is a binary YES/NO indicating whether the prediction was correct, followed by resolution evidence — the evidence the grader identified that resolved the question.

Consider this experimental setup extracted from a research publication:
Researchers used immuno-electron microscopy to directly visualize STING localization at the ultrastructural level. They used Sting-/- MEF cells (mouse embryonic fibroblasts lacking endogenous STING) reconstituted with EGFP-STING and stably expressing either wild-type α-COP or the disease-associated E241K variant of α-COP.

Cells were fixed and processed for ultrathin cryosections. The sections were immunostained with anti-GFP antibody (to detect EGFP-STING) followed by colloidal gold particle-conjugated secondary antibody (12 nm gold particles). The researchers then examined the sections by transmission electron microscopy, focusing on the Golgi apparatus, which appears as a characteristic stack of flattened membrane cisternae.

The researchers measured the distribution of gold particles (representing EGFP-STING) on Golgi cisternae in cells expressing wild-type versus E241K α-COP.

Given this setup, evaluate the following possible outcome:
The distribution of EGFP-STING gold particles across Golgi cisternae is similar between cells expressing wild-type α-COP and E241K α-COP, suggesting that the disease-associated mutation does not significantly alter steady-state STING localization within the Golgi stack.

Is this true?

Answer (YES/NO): NO